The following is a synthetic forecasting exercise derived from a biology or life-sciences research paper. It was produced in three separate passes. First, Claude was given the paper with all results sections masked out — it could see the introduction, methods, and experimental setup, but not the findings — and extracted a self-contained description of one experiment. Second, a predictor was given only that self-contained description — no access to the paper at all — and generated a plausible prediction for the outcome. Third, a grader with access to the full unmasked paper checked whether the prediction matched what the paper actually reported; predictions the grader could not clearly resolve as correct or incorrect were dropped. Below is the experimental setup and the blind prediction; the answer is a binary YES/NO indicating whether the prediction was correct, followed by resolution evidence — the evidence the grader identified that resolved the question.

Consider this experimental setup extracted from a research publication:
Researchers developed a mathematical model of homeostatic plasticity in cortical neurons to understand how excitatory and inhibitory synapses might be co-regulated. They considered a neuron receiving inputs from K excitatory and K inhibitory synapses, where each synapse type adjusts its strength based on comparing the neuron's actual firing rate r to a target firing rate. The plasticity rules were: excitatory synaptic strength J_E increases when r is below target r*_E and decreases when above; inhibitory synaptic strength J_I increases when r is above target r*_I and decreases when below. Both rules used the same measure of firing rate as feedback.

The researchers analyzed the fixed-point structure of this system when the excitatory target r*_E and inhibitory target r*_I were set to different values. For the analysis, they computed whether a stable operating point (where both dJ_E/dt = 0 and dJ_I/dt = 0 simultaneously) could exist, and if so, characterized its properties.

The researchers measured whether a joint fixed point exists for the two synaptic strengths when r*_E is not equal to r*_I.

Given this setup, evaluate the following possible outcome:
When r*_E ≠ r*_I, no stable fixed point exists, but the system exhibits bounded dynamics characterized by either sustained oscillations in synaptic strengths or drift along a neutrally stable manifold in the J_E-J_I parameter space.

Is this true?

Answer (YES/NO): NO